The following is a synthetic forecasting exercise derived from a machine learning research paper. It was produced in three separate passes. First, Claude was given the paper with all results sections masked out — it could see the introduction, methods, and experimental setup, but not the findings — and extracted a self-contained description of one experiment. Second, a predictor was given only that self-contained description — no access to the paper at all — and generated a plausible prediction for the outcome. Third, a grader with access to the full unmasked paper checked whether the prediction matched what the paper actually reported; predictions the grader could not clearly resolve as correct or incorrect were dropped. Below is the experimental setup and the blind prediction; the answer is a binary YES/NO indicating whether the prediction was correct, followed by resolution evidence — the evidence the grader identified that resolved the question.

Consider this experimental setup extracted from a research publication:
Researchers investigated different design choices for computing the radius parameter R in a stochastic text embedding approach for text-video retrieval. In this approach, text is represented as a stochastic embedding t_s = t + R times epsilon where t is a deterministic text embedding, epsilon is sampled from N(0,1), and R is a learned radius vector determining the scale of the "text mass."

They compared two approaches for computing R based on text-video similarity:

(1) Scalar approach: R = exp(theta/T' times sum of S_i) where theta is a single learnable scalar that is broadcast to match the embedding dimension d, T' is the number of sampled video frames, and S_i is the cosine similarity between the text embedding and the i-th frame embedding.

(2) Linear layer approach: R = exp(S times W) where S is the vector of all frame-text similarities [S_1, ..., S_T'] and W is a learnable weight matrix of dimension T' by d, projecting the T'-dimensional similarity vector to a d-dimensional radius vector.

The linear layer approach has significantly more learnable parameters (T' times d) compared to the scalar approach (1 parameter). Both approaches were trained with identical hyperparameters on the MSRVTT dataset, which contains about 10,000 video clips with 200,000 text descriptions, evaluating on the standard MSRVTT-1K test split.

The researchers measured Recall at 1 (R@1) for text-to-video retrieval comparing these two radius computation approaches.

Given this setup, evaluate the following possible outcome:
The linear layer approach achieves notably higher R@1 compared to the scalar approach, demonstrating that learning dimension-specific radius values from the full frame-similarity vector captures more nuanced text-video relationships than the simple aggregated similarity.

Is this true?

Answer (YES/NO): NO